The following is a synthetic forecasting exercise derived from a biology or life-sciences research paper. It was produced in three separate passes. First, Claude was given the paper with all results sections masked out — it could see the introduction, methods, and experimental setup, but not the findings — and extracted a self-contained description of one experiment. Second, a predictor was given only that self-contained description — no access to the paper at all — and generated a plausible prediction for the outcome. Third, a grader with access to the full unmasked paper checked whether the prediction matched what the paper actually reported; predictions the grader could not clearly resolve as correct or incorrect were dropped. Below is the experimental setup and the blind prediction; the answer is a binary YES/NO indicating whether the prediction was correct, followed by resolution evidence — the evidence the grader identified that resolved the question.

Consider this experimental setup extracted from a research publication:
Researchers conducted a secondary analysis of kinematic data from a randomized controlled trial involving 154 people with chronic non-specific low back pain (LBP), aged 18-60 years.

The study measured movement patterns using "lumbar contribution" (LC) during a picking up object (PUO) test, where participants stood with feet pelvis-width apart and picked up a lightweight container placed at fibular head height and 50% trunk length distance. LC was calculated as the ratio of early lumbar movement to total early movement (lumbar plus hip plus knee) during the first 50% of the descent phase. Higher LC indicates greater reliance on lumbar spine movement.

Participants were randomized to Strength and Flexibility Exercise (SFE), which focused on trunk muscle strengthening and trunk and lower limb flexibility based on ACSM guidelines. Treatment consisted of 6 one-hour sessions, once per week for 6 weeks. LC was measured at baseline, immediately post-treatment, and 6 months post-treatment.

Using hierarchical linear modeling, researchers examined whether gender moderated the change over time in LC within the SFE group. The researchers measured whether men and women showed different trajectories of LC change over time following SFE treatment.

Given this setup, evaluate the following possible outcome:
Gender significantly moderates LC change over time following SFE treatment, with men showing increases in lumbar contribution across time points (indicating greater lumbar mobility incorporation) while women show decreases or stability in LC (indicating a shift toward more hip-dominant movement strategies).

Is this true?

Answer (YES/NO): NO